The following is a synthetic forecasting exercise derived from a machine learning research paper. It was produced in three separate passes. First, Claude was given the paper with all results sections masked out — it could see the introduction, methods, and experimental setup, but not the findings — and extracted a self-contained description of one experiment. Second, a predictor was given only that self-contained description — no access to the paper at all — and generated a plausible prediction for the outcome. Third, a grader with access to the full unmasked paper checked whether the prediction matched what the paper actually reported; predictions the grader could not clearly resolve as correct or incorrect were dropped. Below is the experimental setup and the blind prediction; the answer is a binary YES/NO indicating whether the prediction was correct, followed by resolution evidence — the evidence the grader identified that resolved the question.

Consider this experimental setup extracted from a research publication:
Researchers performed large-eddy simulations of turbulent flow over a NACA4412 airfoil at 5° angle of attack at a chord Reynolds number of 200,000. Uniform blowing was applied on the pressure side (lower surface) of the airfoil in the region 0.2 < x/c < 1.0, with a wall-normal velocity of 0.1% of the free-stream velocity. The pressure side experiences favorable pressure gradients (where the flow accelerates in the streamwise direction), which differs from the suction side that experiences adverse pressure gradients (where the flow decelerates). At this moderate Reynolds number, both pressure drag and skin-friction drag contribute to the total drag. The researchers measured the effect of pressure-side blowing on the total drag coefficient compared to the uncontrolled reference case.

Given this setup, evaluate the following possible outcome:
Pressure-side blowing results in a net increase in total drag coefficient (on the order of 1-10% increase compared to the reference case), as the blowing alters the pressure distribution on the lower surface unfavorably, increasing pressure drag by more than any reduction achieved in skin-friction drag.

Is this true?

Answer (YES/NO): NO